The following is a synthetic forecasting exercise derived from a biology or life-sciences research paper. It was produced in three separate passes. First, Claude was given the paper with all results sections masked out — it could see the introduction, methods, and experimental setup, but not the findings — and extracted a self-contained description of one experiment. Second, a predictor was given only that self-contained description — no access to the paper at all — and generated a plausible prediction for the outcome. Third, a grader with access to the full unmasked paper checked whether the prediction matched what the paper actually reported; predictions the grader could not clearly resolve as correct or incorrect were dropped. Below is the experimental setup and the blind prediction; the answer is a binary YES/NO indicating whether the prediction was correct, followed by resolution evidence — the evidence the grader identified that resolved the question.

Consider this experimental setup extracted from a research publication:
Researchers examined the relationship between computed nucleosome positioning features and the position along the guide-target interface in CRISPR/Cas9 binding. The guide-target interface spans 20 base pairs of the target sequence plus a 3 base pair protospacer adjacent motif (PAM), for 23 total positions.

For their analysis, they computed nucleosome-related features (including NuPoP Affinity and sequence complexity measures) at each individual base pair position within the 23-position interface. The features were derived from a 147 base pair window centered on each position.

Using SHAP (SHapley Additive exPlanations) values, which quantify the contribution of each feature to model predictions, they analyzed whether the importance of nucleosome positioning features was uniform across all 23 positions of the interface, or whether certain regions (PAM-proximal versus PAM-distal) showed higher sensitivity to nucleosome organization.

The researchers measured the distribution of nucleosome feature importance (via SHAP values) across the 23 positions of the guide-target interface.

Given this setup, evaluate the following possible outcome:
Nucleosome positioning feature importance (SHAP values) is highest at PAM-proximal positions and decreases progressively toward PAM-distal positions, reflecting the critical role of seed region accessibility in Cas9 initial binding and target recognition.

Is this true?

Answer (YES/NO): NO